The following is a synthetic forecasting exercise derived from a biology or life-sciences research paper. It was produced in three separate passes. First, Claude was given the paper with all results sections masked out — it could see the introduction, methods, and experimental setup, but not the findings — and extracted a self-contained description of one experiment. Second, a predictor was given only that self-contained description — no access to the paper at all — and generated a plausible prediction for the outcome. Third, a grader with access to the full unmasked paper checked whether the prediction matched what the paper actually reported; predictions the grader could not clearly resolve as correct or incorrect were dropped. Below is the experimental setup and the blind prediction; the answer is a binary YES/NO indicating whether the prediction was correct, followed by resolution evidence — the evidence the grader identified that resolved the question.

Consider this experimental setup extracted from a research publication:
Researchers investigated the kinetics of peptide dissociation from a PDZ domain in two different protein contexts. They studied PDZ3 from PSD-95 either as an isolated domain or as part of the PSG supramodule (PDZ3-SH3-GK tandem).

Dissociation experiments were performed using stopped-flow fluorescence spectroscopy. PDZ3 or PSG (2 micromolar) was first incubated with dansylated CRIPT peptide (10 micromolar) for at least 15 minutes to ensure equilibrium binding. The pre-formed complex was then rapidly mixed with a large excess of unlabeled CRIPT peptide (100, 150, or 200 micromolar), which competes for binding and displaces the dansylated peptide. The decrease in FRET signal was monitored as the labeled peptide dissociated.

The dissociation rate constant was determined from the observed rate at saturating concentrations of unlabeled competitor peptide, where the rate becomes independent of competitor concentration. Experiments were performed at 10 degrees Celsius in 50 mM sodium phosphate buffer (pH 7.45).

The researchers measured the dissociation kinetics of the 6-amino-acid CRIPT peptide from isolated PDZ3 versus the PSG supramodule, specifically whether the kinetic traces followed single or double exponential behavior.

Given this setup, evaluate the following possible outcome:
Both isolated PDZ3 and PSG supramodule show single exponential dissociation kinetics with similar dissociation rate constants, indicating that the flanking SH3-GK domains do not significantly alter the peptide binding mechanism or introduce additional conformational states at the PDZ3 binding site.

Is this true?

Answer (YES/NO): NO